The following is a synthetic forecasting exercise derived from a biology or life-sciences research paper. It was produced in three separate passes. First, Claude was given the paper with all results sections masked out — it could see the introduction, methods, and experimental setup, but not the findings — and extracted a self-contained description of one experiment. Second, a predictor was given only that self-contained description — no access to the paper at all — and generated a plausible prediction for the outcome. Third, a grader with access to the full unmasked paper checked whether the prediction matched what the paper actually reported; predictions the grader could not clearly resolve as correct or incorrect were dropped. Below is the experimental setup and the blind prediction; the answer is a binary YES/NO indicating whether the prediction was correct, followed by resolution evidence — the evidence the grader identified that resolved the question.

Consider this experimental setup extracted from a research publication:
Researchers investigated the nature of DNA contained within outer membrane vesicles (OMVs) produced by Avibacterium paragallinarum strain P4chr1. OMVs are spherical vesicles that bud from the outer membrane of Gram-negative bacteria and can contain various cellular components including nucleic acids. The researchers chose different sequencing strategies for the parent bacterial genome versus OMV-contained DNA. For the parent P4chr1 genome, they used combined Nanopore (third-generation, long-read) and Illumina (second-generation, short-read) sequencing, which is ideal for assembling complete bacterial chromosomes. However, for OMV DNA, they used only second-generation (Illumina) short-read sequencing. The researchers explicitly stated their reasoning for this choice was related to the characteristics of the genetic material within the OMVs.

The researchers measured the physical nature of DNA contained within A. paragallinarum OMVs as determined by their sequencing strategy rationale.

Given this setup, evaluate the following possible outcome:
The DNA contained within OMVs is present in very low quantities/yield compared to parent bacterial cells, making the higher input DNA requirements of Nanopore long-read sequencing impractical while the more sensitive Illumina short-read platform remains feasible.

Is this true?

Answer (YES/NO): NO